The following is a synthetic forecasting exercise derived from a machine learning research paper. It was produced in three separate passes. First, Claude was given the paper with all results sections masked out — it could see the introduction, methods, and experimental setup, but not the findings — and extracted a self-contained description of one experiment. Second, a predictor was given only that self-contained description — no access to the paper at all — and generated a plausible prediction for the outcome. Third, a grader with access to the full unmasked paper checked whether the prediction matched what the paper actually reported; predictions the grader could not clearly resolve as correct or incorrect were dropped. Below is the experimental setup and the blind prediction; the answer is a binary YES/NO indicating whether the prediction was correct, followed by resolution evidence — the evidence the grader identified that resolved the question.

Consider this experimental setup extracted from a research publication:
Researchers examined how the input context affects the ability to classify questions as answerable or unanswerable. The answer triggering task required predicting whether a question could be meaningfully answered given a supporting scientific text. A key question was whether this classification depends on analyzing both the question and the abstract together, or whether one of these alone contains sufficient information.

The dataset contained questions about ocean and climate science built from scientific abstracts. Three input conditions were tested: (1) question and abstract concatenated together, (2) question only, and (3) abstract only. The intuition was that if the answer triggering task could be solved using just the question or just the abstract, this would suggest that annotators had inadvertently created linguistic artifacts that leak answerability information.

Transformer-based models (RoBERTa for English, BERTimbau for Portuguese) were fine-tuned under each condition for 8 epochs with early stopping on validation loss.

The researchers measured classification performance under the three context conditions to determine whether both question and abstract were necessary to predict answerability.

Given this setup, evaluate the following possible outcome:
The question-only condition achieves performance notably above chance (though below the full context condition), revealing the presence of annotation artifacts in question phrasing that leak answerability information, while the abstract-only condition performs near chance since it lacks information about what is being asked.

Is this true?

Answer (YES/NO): NO